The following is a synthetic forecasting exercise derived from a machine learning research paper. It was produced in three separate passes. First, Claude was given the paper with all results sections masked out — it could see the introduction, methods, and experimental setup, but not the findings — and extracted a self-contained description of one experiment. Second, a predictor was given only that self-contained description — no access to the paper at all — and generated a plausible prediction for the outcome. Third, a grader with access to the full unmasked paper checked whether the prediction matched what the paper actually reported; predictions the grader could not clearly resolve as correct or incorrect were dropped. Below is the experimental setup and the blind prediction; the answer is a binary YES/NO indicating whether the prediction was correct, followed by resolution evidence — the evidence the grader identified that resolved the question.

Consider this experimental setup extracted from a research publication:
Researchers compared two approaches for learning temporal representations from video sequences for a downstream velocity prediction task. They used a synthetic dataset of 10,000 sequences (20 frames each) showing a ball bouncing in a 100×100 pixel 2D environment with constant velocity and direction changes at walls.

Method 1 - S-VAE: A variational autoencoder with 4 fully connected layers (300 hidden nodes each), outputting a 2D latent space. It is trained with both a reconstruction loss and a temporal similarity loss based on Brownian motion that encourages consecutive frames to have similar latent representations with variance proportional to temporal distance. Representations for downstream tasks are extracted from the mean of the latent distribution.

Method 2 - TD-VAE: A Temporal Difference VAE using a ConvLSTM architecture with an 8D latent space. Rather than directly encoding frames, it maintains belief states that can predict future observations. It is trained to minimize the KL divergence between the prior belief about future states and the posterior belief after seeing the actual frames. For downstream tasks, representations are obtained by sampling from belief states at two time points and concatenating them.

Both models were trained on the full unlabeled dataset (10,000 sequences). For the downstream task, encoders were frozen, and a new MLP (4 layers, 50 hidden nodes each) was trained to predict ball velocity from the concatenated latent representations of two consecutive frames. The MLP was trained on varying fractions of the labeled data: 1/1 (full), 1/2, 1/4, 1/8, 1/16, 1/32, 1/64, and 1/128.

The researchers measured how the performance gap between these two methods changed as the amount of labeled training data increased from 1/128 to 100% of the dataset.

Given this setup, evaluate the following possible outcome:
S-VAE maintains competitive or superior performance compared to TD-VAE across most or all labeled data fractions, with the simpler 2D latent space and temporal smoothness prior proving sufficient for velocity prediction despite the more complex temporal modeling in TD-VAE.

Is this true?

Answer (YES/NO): YES